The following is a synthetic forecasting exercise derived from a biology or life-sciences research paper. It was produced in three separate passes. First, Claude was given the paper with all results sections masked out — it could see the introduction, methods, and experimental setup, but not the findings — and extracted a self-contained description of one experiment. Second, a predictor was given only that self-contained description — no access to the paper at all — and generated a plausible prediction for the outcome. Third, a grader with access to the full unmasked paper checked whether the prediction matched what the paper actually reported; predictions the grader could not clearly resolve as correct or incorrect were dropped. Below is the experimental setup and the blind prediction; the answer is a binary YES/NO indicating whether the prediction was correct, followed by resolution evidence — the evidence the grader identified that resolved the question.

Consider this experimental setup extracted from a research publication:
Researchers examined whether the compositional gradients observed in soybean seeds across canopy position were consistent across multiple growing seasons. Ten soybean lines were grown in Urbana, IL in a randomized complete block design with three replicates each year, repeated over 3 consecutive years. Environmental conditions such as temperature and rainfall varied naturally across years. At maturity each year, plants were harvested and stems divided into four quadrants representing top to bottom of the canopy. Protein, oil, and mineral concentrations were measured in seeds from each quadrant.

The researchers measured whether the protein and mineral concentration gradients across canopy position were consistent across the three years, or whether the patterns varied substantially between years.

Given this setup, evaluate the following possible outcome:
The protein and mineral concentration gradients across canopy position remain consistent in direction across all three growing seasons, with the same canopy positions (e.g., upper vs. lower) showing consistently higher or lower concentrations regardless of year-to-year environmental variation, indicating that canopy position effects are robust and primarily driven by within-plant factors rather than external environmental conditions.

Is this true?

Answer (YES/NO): NO